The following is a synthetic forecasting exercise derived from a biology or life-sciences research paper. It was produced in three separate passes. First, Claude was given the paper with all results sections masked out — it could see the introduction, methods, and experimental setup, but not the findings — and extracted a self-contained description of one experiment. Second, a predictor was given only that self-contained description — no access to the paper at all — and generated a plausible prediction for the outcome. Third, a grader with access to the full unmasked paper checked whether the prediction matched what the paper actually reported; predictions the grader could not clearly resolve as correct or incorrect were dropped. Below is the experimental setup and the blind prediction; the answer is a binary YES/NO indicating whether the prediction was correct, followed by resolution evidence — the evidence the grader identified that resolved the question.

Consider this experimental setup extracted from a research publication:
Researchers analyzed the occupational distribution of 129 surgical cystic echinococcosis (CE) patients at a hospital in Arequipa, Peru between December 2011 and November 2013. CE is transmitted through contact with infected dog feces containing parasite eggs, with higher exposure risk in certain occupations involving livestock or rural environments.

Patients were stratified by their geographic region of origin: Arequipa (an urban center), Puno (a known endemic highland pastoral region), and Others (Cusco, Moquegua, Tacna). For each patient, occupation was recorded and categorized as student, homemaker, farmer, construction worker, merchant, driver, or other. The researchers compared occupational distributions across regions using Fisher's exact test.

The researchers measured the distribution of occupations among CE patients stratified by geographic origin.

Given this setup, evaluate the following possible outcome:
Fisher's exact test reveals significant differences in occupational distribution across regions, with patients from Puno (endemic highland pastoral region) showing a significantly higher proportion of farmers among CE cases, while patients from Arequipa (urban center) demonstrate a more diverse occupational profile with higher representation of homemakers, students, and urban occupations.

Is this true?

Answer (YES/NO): NO